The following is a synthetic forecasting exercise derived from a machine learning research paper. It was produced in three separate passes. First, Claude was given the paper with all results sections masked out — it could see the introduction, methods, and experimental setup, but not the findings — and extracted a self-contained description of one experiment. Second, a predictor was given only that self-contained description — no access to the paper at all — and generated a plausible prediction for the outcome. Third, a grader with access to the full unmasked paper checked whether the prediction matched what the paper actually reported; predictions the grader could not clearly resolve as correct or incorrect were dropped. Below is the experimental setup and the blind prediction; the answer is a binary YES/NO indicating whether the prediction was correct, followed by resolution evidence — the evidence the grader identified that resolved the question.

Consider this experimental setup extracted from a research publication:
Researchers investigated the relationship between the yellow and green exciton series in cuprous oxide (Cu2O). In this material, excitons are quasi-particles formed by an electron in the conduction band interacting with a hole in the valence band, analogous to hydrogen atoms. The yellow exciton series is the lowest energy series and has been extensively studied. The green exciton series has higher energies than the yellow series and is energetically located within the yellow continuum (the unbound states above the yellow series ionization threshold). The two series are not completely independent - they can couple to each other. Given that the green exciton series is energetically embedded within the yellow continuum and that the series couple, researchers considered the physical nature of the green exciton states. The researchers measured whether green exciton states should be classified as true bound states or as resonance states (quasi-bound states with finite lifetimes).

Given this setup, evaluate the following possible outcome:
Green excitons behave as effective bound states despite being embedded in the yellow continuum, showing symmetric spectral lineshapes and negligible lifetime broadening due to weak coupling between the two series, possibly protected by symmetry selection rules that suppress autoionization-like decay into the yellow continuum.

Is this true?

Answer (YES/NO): NO